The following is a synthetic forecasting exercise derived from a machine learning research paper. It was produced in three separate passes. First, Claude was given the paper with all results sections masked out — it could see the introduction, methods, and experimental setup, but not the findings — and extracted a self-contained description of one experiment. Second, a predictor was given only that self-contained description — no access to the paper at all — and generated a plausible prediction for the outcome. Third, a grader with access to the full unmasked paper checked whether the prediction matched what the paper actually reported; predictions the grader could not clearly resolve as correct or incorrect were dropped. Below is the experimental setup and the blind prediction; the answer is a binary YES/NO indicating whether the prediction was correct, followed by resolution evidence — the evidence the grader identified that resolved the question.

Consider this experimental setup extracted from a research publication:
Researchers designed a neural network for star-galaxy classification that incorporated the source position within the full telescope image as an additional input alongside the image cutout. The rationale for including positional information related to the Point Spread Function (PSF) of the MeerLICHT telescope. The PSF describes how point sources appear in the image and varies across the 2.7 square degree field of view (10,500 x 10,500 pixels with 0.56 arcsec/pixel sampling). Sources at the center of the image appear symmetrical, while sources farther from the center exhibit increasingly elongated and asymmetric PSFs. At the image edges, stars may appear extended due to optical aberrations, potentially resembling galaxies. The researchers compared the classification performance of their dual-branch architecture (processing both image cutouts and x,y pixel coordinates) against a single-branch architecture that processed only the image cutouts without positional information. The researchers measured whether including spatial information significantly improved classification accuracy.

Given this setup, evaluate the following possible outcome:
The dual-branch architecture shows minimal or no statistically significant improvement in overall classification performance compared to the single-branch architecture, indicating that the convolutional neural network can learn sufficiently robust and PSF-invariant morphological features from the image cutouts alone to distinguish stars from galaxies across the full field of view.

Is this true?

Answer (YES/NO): NO